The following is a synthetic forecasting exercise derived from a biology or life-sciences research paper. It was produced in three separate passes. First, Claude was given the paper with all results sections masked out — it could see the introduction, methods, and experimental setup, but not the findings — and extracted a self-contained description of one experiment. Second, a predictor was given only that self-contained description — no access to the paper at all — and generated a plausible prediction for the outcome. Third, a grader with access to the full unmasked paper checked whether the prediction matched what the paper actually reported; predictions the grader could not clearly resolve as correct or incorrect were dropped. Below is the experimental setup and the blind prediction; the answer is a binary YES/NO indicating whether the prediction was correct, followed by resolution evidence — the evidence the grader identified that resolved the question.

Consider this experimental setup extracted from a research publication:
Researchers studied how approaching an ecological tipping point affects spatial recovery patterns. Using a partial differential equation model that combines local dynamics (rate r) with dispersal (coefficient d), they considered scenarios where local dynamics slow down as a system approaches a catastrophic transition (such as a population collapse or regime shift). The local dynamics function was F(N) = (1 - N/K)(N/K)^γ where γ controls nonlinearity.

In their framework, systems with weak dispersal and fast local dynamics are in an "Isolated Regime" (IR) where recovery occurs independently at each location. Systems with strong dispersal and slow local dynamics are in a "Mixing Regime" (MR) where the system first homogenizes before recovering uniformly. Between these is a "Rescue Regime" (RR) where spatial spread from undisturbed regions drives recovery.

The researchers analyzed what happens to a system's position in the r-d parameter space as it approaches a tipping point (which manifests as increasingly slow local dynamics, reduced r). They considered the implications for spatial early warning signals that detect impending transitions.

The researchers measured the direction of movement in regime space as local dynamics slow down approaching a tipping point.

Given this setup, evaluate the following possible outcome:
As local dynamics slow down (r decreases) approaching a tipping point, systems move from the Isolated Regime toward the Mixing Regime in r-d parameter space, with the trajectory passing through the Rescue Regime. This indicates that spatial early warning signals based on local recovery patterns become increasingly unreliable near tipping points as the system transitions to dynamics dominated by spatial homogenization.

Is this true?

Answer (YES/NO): NO